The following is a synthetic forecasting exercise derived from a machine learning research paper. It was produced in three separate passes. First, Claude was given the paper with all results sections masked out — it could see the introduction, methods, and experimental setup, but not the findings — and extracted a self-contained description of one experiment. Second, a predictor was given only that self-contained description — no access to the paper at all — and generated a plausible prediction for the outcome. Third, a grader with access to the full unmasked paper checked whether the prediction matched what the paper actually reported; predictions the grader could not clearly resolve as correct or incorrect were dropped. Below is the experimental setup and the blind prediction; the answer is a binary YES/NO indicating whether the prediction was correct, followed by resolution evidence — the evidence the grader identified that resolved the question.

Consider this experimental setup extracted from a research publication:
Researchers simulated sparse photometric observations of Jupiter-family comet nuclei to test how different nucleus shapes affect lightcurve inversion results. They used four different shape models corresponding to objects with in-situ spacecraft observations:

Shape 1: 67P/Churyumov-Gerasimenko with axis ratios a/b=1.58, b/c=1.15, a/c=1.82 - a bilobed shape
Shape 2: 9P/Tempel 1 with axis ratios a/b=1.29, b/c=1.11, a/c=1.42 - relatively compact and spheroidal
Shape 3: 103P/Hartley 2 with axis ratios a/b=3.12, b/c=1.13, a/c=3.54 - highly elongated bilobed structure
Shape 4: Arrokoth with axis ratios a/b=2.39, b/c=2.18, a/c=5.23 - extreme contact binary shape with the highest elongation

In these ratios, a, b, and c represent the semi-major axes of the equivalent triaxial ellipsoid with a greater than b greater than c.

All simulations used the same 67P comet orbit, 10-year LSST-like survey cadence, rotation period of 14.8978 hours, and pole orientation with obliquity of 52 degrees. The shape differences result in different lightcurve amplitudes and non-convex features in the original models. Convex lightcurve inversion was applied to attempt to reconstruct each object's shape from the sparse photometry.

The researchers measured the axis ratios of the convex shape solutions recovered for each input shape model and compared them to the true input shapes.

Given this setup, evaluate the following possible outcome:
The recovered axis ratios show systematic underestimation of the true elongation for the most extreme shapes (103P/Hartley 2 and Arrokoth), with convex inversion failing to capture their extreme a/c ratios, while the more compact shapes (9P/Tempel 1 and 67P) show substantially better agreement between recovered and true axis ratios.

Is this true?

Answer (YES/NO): YES